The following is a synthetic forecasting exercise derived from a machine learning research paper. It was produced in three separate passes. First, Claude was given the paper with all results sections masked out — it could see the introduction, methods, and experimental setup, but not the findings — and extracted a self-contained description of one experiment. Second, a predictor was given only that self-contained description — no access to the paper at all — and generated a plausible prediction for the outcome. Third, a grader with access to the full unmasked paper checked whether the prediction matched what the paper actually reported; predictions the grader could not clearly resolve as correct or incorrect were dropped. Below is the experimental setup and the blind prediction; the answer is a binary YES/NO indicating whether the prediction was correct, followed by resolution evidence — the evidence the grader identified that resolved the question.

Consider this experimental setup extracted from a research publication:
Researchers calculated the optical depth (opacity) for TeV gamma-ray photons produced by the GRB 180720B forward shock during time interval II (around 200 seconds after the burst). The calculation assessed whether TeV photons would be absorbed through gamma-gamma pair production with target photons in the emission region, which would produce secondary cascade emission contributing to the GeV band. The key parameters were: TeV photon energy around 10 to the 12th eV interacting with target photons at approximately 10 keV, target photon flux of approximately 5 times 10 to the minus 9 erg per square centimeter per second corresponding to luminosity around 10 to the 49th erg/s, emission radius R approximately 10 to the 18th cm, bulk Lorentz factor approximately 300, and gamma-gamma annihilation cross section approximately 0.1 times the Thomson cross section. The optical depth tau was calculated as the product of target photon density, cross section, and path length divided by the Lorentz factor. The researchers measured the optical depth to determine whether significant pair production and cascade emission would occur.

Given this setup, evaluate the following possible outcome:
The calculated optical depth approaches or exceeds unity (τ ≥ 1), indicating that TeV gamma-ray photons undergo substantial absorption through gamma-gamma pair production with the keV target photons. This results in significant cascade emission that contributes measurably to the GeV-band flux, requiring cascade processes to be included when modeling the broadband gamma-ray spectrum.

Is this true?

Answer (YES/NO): NO